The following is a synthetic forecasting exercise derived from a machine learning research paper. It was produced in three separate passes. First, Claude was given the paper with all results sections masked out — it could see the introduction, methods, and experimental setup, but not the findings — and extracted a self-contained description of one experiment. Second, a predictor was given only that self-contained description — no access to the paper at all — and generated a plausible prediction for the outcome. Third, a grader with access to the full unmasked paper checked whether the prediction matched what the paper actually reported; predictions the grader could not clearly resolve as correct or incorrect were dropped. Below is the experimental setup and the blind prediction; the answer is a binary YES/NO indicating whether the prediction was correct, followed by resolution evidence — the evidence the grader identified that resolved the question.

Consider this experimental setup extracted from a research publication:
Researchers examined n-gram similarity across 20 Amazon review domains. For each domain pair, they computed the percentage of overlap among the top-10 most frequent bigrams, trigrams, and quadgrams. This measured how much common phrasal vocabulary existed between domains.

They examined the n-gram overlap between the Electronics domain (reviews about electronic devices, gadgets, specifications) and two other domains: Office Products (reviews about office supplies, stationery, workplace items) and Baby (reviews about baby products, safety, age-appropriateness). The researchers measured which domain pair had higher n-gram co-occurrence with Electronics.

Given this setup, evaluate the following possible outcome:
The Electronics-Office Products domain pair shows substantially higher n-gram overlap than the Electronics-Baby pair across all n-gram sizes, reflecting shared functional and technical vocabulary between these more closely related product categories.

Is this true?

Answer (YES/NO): NO